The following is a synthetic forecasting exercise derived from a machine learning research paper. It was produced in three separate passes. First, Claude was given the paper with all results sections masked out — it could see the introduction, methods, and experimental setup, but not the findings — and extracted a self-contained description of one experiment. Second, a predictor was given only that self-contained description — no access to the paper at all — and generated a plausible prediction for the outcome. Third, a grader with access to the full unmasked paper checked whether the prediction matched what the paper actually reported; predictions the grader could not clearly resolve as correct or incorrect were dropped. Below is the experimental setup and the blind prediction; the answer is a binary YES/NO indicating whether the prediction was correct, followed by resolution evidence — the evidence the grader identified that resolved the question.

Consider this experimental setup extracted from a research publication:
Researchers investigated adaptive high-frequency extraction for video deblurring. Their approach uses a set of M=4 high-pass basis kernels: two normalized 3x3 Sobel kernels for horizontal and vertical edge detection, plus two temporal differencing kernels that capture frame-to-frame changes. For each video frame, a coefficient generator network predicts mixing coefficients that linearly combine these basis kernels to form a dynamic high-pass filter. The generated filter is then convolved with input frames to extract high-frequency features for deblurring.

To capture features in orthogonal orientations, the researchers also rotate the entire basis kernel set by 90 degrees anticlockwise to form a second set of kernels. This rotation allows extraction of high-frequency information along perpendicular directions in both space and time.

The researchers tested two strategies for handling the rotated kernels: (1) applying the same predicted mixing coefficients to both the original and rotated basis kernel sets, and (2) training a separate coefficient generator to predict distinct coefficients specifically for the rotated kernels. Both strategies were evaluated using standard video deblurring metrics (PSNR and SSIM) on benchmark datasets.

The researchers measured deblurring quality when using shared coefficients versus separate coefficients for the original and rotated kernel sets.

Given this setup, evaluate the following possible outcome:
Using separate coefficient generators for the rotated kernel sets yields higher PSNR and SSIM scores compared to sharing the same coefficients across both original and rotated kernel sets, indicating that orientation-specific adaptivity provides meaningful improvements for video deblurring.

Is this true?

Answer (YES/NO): NO